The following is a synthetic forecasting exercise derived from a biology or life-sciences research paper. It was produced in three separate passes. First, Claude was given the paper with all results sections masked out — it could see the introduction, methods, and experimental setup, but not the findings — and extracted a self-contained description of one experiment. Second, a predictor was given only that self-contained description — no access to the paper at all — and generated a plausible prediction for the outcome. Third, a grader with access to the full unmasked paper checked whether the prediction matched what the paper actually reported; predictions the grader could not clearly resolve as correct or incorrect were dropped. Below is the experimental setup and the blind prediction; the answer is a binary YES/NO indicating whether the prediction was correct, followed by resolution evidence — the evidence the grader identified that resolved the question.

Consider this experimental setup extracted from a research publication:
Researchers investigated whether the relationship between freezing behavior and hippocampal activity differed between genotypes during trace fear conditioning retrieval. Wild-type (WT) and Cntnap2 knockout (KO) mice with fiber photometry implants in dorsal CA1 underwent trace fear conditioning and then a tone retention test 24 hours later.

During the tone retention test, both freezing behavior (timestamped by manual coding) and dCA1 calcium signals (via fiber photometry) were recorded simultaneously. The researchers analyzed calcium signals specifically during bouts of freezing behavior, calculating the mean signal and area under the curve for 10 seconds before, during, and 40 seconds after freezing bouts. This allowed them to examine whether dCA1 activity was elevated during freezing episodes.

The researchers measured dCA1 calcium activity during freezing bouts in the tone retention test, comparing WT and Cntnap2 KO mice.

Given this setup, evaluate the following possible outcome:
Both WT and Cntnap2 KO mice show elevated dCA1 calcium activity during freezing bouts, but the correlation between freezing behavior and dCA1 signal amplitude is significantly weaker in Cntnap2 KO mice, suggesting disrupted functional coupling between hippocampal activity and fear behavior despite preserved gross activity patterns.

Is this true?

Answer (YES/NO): NO